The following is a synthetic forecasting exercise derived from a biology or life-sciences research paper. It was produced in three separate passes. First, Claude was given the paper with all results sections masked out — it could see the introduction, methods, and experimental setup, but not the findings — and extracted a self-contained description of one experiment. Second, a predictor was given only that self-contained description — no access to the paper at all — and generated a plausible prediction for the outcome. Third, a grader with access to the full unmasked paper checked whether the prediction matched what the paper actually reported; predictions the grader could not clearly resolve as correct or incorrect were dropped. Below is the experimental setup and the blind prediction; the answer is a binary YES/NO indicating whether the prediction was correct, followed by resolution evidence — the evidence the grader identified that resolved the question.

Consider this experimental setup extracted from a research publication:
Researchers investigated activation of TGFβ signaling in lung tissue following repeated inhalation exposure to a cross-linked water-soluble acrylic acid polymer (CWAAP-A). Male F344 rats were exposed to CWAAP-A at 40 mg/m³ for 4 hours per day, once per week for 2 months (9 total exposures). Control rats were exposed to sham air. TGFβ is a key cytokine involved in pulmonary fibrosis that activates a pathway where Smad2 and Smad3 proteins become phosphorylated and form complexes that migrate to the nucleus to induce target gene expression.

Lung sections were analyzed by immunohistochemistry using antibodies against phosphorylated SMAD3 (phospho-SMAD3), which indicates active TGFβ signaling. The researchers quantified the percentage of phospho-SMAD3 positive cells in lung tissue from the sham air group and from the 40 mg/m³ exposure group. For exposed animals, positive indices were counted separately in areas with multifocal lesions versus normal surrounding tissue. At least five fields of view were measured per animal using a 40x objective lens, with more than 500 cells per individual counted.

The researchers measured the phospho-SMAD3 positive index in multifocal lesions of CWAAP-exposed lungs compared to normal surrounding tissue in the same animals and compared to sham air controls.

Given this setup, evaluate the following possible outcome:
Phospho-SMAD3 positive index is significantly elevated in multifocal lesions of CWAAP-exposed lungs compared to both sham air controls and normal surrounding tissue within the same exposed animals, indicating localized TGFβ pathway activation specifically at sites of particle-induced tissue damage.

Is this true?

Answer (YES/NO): NO